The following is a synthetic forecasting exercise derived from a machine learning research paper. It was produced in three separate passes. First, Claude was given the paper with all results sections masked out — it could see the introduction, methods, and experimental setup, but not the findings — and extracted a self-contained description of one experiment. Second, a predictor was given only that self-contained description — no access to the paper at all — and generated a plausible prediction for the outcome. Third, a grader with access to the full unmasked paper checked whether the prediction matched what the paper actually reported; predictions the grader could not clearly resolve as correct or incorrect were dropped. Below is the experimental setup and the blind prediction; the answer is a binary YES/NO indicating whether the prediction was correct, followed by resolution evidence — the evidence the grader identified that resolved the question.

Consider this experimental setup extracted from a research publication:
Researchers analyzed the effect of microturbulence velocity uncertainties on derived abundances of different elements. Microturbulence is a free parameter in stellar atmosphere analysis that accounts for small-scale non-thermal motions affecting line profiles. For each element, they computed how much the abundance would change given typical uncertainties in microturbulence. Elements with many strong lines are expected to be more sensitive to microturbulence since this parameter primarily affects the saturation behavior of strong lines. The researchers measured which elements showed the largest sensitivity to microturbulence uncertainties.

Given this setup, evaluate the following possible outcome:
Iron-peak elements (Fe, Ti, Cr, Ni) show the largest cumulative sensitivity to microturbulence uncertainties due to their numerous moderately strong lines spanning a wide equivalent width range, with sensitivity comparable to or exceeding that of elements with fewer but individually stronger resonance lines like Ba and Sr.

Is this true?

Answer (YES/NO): NO